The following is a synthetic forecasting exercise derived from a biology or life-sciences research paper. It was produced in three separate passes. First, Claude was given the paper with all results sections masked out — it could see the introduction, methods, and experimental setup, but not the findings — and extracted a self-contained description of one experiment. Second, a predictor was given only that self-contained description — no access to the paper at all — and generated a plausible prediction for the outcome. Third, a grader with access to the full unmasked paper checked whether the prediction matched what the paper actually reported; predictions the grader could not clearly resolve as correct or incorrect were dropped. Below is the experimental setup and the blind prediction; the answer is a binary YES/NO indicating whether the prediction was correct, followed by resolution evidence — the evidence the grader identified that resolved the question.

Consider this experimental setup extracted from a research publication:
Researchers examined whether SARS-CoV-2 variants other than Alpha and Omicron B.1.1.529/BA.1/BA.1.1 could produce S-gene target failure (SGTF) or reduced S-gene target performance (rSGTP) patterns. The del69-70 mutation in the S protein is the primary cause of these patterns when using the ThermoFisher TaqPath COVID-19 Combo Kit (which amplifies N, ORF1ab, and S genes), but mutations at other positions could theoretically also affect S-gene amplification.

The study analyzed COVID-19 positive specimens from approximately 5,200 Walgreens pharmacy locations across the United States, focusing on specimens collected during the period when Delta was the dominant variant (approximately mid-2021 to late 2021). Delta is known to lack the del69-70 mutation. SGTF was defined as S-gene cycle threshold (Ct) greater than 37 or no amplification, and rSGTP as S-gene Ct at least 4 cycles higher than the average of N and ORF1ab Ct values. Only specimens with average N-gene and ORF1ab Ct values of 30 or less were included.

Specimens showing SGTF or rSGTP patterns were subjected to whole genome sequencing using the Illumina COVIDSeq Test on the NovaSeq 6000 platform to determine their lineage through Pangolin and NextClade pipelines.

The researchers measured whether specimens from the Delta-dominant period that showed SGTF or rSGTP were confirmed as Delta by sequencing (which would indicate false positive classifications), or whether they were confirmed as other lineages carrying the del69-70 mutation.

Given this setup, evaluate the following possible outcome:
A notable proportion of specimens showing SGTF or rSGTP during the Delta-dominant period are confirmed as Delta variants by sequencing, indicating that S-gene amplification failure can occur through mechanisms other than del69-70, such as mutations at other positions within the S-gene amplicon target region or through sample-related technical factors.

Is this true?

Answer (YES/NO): NO